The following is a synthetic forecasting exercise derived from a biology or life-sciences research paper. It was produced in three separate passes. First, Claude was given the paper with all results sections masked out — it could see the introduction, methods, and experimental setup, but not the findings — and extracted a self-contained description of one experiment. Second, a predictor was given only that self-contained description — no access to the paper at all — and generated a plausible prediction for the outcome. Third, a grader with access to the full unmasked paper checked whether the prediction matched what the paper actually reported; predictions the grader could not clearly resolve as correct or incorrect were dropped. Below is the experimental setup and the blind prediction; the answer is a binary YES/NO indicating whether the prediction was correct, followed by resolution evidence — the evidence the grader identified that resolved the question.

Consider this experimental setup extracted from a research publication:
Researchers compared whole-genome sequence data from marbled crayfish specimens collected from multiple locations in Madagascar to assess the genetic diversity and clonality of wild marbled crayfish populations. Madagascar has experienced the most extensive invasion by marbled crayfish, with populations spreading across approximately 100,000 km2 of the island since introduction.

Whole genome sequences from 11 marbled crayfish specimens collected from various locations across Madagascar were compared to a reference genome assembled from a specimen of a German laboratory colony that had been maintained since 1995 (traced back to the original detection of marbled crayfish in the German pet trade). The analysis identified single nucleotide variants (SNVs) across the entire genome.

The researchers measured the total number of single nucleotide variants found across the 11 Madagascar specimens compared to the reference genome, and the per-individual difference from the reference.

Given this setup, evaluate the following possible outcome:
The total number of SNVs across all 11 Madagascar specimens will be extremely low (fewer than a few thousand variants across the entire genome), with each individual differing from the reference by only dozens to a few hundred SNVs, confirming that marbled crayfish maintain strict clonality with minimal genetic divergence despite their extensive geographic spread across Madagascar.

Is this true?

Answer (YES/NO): YES